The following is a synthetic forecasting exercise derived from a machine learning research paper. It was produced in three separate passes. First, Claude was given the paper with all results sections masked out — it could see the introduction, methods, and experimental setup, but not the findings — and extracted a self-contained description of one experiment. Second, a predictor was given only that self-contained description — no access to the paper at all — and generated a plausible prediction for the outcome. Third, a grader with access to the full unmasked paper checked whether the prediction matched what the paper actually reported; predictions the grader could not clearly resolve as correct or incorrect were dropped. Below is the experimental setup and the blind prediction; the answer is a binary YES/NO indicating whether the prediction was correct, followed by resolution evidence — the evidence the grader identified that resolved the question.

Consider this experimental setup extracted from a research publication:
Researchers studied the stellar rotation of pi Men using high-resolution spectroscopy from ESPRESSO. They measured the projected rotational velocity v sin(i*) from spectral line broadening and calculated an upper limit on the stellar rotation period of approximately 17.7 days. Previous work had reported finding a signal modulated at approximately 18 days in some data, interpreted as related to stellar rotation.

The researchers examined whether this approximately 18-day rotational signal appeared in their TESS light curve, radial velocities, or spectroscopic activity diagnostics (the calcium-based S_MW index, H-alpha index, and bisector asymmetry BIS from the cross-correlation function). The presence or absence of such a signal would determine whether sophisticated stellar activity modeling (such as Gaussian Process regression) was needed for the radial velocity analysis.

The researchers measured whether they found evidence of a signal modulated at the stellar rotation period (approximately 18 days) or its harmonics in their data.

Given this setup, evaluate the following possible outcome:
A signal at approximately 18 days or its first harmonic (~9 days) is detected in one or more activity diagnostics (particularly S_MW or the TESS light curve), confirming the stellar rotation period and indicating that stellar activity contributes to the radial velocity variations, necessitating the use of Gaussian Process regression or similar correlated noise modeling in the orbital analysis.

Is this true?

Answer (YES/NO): NO